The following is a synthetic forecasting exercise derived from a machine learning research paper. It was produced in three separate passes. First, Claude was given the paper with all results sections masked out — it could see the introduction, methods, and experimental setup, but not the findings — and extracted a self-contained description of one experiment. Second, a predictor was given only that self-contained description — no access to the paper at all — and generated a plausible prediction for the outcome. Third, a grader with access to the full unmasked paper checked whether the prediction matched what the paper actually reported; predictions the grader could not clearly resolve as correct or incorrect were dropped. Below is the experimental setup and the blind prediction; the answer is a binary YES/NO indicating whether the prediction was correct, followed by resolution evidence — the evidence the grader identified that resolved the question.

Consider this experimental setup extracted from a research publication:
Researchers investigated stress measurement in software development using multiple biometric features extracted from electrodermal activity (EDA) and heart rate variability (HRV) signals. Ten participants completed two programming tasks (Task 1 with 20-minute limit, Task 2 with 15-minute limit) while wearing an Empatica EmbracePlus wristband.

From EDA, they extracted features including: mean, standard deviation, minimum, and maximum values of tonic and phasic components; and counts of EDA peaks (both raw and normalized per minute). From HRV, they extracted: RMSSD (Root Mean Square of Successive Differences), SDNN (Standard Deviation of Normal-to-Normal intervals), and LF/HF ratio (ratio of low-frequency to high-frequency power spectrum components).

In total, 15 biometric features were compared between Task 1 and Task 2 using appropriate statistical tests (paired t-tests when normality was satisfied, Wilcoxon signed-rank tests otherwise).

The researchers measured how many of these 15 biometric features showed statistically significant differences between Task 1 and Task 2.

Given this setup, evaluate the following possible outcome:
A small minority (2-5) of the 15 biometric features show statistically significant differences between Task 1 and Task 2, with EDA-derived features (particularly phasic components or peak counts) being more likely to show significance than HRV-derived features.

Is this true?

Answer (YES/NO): NO